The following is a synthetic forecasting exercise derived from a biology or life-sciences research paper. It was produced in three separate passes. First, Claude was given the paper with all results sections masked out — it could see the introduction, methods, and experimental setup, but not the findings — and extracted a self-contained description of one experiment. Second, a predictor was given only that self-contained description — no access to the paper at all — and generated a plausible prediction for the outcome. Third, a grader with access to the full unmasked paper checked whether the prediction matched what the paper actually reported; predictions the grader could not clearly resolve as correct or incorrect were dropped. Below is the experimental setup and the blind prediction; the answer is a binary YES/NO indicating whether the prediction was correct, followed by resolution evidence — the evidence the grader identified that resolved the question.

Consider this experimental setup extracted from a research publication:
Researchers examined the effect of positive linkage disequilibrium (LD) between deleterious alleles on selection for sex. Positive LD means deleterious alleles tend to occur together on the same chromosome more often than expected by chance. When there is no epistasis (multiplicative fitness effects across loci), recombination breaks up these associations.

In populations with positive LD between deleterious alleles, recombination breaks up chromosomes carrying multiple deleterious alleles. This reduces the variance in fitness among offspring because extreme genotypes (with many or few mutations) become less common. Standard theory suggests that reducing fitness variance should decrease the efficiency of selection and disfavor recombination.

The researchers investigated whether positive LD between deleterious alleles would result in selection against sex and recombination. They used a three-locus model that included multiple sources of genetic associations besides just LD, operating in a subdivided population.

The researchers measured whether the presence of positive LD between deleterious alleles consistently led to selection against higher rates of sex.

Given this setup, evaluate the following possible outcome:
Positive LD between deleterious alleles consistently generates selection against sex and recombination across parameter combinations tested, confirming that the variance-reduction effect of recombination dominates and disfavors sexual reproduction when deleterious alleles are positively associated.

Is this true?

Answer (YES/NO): NO